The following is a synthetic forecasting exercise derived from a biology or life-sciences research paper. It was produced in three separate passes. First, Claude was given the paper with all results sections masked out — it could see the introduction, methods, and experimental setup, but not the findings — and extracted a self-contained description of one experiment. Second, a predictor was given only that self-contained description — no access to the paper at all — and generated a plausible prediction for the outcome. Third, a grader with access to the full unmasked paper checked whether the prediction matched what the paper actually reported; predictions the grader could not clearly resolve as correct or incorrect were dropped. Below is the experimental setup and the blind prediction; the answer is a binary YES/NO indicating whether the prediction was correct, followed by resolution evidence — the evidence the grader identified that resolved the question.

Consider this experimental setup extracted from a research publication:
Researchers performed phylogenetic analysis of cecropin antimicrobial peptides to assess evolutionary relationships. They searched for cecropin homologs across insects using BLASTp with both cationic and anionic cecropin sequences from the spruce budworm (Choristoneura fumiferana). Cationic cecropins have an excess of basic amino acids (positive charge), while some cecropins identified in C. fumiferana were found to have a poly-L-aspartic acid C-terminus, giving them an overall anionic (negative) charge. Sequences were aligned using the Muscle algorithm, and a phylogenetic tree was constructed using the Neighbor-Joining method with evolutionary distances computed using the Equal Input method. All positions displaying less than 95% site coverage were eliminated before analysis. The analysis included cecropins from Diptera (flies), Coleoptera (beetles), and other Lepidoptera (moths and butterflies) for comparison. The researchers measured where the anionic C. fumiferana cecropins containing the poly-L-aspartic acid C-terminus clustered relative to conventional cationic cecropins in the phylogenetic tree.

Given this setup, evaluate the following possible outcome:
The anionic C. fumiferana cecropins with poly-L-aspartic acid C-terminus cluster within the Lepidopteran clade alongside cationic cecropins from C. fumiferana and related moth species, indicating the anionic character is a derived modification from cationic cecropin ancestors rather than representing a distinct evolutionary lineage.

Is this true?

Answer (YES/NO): NO